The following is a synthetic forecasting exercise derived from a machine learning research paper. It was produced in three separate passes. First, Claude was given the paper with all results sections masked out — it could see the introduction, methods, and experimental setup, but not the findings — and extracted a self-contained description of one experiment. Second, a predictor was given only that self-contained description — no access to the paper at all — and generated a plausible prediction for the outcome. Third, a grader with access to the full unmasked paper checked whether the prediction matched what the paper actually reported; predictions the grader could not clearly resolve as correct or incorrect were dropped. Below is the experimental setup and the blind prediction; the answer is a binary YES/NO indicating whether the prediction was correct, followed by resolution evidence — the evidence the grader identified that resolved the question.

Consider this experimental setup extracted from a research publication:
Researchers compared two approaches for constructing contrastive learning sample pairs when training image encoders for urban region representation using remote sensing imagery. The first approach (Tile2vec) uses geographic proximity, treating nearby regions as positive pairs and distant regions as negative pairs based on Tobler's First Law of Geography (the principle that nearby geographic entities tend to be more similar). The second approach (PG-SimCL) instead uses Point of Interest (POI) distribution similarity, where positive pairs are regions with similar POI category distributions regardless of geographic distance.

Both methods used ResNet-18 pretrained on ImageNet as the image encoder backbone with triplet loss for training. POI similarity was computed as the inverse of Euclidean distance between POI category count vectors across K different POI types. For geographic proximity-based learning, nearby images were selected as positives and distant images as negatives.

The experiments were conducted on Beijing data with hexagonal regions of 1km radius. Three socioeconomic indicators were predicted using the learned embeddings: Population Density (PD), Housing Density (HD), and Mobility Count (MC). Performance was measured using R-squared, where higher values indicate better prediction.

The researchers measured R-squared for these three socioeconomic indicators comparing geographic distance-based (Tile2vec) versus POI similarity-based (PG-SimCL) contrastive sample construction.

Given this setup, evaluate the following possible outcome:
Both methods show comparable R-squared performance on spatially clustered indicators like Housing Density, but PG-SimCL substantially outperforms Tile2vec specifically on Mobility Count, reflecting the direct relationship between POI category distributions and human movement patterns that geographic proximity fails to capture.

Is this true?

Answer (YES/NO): NO